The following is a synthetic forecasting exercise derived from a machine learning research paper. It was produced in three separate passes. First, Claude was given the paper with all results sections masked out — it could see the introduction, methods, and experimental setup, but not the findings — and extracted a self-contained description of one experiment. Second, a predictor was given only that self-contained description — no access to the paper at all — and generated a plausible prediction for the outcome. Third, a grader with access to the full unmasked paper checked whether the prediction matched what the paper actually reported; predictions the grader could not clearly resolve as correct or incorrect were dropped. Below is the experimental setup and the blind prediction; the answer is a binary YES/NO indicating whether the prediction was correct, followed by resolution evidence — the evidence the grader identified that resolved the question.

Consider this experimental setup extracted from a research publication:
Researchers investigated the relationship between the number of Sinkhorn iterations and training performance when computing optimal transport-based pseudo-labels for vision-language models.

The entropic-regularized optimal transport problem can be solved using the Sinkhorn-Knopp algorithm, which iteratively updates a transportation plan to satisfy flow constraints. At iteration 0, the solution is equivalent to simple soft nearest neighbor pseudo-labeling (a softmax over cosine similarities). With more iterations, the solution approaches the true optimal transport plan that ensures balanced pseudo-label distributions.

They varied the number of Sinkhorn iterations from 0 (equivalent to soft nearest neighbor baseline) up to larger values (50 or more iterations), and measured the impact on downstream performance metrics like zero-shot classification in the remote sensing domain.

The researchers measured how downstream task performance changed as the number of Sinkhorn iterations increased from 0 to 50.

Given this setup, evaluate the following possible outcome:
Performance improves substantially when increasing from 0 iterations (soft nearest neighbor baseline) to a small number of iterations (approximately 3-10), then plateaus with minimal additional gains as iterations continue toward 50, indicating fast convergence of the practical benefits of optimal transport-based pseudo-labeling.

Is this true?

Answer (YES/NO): YES